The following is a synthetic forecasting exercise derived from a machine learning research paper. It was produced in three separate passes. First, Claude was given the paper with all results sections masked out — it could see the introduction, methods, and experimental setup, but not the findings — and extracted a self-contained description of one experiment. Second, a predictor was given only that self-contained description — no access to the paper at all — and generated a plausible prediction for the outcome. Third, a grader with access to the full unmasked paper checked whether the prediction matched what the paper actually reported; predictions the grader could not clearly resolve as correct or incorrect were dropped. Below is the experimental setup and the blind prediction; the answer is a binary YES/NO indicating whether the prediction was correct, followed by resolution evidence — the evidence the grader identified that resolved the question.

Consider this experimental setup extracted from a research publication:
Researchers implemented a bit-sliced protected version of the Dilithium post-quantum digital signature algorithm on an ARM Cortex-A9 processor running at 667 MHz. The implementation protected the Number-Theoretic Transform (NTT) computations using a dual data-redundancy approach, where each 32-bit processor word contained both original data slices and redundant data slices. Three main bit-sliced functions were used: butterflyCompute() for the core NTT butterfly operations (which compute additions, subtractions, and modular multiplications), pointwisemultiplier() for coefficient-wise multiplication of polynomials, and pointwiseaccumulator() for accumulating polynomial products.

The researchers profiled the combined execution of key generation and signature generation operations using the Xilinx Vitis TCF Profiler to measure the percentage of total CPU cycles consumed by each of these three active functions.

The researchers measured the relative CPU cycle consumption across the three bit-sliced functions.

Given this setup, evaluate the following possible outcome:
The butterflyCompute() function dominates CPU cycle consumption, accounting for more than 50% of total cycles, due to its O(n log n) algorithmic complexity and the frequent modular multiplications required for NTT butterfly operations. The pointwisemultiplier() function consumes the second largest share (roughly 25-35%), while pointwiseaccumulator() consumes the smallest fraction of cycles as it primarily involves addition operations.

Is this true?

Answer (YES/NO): NO